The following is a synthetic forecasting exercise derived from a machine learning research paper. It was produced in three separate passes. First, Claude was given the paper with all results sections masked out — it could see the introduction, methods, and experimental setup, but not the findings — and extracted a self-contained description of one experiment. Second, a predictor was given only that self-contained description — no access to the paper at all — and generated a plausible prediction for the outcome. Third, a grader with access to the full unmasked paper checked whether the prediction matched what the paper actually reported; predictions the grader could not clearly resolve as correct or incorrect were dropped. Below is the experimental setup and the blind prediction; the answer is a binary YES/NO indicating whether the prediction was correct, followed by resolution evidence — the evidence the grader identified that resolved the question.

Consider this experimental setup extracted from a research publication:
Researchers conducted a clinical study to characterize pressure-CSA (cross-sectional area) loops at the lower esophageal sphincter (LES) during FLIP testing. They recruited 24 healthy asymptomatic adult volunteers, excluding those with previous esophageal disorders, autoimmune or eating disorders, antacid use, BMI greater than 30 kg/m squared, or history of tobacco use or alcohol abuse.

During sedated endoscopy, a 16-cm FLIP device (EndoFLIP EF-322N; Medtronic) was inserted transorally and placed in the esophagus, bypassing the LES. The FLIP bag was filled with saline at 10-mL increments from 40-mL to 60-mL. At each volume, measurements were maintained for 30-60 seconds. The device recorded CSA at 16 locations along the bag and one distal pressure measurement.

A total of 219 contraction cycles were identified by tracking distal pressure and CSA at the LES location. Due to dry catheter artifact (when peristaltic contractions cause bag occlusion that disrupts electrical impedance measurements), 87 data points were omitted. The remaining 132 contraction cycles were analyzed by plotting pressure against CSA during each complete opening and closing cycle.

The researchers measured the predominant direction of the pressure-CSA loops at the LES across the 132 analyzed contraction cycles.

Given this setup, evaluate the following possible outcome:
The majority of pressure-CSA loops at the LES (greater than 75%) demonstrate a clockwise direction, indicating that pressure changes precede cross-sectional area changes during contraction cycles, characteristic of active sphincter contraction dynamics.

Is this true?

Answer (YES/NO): NO